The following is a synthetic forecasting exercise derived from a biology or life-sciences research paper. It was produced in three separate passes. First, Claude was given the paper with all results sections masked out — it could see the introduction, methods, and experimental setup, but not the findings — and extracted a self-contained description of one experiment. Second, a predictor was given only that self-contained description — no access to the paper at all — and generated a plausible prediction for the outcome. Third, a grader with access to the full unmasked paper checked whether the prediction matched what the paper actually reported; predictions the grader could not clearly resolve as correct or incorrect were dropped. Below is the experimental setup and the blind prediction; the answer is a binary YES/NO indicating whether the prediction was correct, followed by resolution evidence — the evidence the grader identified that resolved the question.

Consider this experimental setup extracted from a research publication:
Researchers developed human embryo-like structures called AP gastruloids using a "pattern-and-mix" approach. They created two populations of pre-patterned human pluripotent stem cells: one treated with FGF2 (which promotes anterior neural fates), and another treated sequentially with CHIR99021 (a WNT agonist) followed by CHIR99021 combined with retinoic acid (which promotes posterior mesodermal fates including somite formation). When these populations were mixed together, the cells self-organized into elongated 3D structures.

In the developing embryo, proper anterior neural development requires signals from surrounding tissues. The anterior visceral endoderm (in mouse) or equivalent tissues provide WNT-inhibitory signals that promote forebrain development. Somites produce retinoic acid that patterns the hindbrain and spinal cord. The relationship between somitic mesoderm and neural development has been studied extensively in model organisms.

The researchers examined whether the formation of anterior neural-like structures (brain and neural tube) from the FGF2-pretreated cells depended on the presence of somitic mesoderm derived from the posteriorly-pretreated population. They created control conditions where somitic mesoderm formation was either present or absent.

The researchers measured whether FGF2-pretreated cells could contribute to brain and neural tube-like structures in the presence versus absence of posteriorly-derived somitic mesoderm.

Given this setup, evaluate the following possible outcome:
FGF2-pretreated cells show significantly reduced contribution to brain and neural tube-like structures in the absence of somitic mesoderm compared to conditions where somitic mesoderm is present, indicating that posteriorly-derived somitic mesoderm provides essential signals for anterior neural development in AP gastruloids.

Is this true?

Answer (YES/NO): YES